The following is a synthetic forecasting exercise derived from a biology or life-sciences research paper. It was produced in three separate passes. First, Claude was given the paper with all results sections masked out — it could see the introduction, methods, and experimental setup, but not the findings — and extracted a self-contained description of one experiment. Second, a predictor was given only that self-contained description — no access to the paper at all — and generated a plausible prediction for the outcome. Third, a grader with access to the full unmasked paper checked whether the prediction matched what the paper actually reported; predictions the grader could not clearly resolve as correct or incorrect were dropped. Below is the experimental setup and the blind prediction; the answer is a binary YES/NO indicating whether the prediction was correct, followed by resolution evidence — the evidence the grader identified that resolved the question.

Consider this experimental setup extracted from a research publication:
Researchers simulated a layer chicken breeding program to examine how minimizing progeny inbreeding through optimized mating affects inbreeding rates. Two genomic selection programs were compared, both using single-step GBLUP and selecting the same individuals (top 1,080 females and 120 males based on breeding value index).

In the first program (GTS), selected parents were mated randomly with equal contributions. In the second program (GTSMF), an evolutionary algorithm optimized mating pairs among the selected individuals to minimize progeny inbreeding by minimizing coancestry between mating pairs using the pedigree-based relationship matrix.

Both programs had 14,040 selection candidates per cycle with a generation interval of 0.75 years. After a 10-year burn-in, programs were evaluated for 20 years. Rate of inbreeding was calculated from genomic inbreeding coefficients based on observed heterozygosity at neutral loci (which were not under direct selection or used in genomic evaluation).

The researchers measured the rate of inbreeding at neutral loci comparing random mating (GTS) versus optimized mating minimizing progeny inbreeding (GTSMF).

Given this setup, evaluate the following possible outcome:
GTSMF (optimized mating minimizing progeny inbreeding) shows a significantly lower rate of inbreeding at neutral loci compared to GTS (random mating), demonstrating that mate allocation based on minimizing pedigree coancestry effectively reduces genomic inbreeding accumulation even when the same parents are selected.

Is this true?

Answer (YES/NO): NO